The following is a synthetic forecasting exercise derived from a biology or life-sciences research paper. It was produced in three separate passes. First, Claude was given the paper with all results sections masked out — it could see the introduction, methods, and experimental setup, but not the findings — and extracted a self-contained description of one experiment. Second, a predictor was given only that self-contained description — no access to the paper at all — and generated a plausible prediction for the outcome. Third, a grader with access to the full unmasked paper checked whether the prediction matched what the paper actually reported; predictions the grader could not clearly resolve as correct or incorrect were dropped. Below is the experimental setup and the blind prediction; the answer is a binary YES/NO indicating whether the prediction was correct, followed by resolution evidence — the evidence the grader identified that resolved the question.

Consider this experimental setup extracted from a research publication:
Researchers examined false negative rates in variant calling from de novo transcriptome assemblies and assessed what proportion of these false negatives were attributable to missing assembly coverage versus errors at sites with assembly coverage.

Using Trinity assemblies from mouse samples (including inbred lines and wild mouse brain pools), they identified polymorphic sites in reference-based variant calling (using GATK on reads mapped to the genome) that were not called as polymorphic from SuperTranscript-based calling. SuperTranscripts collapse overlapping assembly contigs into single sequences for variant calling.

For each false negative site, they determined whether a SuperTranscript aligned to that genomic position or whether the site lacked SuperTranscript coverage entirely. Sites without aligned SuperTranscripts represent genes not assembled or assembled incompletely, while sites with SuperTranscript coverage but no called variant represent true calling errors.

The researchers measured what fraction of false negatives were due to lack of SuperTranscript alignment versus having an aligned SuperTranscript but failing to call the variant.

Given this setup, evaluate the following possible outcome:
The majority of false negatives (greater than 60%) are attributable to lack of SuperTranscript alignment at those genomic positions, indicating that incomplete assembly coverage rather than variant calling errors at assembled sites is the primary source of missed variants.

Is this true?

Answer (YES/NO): NO